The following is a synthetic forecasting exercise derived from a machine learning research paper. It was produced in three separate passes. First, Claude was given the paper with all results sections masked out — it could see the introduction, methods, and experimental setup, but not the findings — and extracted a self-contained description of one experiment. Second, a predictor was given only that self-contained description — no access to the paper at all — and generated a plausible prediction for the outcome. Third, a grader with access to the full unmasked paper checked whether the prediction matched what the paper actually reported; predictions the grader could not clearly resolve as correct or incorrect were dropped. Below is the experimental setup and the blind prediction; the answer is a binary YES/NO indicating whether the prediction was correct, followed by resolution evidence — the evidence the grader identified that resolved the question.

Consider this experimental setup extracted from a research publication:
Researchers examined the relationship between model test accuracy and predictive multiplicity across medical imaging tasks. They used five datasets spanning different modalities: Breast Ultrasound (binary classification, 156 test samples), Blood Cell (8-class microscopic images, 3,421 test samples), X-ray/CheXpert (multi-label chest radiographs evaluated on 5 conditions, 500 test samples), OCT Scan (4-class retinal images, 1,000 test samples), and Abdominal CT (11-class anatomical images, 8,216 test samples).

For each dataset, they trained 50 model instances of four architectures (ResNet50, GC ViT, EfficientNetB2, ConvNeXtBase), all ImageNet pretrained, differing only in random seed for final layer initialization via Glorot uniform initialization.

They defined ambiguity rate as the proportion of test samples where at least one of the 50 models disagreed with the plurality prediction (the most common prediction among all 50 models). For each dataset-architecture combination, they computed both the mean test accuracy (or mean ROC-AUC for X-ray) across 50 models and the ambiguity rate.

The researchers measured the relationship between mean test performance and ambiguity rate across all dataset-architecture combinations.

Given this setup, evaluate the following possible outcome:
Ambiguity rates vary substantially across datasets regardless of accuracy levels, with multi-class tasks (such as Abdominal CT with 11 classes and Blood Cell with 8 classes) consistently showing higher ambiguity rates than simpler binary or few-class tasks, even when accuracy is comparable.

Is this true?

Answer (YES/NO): NO